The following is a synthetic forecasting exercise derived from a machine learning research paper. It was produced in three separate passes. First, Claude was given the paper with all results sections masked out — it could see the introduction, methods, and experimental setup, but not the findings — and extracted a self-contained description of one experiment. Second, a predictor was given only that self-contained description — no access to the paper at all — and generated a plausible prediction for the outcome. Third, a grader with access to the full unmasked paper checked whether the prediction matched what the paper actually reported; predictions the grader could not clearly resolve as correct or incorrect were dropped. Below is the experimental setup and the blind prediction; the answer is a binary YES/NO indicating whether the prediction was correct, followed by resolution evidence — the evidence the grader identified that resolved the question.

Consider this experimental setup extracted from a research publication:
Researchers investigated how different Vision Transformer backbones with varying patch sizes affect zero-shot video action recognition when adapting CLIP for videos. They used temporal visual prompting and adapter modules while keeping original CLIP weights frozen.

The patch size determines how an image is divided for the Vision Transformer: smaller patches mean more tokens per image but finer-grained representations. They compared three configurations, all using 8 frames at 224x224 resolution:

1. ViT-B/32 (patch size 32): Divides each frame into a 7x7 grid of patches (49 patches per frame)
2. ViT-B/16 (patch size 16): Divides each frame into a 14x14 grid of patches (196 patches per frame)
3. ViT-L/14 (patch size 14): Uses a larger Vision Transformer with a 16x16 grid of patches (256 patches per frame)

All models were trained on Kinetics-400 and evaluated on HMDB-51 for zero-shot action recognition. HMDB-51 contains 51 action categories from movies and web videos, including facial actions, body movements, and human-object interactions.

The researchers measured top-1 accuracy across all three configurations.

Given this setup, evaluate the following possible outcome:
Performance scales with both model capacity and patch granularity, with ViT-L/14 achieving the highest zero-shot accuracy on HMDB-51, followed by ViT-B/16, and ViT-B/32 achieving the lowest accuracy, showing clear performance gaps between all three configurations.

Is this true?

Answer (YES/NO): YES